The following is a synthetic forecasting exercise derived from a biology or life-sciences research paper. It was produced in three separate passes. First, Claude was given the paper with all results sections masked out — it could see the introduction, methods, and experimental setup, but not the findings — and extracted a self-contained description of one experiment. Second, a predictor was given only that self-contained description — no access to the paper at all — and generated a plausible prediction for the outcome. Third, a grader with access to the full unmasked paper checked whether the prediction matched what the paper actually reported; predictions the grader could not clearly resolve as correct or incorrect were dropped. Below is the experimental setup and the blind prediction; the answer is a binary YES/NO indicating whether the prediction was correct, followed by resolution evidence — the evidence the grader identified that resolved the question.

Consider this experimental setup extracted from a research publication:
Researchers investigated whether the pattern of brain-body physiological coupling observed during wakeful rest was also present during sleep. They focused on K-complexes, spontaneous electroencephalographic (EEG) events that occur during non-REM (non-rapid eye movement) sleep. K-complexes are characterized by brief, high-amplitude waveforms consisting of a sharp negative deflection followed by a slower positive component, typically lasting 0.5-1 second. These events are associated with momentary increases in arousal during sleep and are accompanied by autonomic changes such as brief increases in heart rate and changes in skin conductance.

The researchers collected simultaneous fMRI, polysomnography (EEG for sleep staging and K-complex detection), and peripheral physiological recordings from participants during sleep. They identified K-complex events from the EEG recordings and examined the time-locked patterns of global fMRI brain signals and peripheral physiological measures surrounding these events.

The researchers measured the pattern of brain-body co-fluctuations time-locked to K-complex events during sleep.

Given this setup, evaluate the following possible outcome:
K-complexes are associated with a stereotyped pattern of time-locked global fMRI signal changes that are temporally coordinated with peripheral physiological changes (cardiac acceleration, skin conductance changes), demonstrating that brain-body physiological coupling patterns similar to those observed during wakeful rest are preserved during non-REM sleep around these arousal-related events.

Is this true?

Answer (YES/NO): YES